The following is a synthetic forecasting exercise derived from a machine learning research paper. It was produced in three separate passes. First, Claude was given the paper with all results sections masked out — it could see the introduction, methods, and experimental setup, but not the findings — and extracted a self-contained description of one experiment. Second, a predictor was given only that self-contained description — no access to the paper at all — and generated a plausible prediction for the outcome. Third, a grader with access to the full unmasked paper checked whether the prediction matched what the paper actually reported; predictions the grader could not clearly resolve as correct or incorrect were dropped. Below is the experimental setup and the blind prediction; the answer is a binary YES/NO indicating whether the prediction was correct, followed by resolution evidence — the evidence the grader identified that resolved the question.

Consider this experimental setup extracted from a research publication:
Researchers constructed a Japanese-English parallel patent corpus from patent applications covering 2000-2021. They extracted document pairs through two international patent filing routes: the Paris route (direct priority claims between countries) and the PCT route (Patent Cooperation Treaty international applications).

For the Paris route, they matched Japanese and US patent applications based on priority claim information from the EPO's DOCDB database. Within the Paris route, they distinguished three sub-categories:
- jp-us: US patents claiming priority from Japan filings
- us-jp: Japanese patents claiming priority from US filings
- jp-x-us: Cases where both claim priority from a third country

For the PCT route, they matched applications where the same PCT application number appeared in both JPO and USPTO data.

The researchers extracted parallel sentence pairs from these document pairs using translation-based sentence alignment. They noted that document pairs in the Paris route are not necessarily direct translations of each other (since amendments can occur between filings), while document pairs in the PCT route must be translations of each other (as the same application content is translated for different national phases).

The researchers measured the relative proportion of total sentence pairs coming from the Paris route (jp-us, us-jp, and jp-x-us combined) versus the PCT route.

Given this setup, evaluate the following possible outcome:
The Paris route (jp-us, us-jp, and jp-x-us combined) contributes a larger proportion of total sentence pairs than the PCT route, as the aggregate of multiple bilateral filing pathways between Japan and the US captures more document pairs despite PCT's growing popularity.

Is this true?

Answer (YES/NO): YES